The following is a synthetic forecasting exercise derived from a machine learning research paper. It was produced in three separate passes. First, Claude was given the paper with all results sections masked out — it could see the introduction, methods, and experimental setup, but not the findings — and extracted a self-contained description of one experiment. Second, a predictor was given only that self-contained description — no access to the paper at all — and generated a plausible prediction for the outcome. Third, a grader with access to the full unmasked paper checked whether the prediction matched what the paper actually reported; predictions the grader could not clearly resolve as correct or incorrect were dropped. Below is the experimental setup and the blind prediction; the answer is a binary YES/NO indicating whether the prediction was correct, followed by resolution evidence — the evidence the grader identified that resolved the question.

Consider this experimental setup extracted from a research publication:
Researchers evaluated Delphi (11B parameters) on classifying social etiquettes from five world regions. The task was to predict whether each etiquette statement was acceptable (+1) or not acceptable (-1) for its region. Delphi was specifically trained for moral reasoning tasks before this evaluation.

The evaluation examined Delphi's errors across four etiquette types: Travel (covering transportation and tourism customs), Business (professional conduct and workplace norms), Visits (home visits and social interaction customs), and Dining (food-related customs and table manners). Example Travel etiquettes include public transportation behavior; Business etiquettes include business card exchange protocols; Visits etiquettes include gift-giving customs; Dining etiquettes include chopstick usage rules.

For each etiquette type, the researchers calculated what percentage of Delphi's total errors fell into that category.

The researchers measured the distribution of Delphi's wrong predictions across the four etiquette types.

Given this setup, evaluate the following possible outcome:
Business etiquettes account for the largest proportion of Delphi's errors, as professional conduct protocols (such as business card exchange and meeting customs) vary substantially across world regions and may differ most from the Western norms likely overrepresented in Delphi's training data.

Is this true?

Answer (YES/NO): NO